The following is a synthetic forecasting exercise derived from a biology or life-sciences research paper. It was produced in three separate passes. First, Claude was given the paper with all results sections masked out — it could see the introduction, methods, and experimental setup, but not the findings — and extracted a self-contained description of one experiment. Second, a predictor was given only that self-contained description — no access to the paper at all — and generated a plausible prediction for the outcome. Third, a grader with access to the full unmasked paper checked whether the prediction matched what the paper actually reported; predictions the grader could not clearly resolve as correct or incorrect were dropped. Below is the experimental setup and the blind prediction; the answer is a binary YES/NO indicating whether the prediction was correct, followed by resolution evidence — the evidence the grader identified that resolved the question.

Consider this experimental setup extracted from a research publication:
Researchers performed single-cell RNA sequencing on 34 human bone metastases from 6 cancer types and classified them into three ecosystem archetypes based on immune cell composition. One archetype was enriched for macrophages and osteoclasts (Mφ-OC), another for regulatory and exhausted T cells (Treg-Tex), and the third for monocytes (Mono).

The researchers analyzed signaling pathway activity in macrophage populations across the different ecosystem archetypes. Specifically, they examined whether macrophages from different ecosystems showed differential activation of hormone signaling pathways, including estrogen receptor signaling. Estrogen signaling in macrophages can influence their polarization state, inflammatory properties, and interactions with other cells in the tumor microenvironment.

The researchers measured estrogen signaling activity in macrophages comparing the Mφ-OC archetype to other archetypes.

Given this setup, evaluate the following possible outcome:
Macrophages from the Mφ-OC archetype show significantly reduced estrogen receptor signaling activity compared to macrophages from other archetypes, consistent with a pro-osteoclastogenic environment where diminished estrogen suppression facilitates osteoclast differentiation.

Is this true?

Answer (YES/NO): NO